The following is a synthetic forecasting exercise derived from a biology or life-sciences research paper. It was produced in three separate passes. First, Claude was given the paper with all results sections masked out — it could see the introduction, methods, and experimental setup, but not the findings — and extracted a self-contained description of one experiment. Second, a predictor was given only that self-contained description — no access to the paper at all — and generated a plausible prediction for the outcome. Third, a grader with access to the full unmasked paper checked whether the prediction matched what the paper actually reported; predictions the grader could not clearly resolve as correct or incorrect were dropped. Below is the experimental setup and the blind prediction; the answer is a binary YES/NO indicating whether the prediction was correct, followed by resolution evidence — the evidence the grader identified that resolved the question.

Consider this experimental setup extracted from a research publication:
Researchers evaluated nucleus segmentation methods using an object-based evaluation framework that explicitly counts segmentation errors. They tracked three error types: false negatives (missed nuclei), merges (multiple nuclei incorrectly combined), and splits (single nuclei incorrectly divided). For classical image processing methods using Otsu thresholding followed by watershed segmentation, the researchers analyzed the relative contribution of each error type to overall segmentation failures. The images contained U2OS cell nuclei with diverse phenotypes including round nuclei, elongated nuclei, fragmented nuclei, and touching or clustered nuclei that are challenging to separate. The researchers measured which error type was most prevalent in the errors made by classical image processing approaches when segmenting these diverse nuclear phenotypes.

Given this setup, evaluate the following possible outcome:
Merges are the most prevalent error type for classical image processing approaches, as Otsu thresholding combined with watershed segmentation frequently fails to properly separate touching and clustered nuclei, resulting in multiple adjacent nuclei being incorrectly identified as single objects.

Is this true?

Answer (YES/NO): YES